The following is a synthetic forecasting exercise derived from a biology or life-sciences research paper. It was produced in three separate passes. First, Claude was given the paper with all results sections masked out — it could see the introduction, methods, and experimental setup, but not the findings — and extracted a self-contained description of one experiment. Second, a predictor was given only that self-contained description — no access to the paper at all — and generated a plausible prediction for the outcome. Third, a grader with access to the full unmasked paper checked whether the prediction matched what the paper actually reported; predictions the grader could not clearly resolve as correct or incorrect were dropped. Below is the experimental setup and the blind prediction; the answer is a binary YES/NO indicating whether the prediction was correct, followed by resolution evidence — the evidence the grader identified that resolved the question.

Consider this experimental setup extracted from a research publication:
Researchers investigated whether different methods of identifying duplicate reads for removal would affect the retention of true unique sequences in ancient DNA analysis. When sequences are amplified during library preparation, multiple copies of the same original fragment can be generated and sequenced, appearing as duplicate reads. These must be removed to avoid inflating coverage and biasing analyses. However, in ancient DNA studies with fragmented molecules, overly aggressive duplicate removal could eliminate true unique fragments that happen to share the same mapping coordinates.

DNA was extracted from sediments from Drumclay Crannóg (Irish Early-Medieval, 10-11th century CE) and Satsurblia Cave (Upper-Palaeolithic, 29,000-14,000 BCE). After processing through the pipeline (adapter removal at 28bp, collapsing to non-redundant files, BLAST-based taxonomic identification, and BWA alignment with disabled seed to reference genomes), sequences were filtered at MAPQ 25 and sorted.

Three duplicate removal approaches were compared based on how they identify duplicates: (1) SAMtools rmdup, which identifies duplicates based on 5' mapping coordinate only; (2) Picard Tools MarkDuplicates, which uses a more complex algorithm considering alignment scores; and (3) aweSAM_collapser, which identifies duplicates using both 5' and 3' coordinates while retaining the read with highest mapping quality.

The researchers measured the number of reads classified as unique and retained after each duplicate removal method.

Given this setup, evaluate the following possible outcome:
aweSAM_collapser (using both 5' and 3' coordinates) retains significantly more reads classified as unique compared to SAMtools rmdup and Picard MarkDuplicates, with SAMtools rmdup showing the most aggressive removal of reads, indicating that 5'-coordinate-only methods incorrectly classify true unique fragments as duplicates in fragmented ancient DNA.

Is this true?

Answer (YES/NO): NO